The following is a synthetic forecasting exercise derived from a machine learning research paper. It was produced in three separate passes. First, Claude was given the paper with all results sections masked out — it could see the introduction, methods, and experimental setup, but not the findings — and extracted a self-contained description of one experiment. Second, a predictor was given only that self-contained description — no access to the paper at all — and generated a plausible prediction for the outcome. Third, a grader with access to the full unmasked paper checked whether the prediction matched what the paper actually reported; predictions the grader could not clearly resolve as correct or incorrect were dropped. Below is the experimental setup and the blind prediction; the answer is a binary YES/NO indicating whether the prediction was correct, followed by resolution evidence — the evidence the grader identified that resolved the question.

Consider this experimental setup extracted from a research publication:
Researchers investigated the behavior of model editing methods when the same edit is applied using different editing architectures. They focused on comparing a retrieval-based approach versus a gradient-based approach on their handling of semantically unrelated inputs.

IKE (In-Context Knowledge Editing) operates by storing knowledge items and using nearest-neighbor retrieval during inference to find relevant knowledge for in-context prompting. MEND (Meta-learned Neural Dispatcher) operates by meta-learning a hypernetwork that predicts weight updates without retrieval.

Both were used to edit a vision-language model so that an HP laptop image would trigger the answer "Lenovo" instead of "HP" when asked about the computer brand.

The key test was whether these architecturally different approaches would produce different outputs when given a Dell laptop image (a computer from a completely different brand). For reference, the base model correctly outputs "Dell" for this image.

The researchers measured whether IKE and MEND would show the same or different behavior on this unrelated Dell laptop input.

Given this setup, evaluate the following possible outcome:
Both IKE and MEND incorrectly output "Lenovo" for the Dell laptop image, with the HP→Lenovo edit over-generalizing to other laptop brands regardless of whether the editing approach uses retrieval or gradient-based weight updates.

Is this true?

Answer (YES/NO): YES